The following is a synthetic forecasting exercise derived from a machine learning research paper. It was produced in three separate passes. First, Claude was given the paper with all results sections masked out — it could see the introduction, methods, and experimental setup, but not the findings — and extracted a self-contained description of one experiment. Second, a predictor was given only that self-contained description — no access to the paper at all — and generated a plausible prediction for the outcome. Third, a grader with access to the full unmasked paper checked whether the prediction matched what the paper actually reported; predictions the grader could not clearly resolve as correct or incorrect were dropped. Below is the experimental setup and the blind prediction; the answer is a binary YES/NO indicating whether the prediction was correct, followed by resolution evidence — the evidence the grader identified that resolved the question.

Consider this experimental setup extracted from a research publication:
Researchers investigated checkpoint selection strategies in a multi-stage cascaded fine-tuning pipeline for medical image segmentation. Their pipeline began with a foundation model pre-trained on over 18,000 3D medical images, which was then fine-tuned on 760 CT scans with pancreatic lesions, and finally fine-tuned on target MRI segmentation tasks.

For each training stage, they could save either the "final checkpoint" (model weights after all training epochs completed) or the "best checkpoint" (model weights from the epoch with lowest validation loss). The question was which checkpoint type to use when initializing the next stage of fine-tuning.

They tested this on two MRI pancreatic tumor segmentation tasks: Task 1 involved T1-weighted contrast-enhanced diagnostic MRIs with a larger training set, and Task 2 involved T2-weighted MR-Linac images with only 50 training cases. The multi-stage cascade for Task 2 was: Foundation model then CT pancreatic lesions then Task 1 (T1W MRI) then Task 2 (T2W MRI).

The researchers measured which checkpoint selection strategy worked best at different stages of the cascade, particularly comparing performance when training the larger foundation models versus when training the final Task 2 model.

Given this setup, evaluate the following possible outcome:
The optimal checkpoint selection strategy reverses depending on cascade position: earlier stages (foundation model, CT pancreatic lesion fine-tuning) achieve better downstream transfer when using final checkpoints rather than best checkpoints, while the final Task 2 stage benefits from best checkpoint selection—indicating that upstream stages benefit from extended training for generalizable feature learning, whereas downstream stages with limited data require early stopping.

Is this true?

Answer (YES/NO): YES